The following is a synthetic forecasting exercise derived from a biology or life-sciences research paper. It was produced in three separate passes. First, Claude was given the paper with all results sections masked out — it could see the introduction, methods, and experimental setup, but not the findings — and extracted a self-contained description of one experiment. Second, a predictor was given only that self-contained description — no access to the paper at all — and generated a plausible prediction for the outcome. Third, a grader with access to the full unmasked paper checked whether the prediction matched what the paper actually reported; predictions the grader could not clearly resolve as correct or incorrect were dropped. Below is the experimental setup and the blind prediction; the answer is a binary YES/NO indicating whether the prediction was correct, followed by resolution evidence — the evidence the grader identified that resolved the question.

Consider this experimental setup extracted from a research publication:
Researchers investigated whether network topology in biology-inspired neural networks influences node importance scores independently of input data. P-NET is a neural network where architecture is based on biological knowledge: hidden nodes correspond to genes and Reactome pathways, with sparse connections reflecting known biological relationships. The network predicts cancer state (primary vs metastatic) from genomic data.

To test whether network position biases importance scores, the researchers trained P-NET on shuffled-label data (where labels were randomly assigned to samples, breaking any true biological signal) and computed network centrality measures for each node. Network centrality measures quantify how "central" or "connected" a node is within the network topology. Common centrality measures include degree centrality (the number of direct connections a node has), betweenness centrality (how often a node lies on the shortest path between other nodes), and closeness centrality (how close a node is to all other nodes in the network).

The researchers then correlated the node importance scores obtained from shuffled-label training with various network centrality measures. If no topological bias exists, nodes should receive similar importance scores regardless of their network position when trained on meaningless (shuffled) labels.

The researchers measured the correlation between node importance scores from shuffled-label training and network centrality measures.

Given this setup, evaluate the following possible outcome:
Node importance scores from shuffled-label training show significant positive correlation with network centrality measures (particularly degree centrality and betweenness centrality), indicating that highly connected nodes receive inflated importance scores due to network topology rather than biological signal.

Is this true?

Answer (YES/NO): NO